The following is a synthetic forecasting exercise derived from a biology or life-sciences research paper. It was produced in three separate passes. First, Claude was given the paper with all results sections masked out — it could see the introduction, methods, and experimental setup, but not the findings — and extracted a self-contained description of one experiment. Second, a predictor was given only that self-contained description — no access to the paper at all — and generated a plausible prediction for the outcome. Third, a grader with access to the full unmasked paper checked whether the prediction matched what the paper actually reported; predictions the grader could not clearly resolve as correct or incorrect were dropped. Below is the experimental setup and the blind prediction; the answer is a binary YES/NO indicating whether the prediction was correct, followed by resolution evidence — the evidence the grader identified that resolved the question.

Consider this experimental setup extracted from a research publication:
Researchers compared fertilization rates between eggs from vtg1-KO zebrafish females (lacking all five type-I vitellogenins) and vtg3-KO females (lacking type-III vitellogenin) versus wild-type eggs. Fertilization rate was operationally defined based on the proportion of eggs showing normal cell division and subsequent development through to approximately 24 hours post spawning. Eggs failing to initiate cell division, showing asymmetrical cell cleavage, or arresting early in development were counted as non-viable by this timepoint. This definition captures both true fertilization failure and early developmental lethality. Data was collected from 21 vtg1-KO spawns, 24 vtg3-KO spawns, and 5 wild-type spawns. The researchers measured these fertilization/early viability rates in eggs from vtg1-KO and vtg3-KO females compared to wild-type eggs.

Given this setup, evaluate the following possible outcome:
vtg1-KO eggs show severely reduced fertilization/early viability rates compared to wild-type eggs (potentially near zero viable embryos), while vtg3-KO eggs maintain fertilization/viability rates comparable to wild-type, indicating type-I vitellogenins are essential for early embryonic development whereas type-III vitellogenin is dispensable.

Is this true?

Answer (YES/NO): NO